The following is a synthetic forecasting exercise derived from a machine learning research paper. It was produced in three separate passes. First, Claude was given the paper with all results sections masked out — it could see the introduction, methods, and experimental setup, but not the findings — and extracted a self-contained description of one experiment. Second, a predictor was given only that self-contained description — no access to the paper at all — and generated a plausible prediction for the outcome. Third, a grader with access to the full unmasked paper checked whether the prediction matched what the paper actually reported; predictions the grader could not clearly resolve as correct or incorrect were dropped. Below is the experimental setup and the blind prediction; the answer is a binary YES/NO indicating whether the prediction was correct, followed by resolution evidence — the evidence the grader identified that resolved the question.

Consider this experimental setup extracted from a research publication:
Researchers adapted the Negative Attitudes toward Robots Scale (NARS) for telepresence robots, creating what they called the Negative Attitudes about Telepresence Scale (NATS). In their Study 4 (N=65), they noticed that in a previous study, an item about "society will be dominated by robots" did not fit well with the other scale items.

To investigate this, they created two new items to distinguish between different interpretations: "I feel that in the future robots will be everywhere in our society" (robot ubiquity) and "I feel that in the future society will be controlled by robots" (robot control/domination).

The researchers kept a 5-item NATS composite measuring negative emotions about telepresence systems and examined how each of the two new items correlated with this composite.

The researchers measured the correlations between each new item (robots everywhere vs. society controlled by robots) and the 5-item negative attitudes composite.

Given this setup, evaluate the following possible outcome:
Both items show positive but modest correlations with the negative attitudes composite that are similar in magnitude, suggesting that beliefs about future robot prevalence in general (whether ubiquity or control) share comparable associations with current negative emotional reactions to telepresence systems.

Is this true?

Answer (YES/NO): NO